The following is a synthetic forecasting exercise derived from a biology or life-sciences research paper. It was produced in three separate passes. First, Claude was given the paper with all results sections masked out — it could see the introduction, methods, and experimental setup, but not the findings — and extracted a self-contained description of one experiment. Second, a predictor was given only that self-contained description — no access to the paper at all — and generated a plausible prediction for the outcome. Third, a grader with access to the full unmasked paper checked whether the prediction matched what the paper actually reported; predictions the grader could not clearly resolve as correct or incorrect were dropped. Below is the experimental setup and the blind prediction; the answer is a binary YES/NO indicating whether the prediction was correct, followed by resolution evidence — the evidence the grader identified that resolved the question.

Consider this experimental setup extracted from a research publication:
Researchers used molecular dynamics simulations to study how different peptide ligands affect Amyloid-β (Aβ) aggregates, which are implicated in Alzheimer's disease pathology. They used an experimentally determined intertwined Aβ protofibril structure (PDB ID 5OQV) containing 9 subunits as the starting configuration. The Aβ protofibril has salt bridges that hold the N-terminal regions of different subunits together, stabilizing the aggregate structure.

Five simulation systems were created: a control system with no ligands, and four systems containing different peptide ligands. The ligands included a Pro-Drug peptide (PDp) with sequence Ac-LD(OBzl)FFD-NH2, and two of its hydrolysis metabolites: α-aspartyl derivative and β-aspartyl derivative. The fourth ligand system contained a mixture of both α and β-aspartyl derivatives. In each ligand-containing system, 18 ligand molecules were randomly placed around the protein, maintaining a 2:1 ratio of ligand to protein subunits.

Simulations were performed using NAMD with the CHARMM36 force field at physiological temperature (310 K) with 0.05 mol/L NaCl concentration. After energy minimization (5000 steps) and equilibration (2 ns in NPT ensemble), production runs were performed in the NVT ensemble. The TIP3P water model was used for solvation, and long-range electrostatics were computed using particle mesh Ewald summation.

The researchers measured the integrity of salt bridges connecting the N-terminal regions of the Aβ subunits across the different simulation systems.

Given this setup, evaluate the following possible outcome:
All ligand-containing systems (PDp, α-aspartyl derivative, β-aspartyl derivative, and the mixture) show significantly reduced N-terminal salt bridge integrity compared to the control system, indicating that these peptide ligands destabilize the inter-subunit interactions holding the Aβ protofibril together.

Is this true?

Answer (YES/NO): NO